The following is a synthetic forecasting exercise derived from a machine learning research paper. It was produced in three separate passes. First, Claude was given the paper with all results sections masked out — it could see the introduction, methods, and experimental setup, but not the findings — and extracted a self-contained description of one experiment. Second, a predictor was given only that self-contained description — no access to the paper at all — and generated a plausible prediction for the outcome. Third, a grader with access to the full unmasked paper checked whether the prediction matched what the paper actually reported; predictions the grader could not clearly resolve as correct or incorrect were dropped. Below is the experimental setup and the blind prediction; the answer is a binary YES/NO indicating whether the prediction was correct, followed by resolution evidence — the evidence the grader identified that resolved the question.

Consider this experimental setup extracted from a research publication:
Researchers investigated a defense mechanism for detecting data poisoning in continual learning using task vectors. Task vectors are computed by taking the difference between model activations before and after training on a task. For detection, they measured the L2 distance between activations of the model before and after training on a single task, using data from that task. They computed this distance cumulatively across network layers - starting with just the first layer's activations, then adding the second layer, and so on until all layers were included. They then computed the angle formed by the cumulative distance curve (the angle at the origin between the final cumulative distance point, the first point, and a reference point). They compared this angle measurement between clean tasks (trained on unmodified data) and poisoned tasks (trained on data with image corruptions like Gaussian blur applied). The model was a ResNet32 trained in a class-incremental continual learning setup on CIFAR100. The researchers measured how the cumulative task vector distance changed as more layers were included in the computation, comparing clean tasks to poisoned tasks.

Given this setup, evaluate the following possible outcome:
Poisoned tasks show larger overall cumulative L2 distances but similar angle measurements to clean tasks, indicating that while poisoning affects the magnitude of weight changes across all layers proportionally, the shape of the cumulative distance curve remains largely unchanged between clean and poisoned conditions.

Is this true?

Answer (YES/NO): NO